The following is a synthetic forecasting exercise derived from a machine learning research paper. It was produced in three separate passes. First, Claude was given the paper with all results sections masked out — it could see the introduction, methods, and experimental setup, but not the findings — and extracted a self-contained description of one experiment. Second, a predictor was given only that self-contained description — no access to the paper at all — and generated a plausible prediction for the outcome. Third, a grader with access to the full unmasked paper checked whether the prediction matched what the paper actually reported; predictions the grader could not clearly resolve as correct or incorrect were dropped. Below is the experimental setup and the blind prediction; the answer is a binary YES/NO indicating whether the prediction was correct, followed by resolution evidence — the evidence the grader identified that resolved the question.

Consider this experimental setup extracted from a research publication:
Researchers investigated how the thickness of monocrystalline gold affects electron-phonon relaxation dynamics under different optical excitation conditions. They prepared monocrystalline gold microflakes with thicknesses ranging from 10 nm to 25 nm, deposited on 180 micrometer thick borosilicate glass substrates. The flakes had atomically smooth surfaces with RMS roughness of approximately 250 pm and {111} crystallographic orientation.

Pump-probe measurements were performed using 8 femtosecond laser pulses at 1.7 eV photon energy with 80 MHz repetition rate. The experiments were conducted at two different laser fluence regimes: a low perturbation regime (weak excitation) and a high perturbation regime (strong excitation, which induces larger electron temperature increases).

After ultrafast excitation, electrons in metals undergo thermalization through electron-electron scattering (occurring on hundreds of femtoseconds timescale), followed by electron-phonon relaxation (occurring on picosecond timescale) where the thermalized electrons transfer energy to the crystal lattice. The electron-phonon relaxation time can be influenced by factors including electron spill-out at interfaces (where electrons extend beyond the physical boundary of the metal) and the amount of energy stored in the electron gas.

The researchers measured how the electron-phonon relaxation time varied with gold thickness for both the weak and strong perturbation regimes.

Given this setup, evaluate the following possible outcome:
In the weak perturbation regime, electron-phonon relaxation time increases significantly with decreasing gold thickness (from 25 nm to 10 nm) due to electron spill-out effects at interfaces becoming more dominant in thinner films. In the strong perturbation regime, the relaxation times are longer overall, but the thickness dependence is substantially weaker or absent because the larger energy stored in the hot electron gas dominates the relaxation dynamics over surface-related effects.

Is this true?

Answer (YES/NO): NO